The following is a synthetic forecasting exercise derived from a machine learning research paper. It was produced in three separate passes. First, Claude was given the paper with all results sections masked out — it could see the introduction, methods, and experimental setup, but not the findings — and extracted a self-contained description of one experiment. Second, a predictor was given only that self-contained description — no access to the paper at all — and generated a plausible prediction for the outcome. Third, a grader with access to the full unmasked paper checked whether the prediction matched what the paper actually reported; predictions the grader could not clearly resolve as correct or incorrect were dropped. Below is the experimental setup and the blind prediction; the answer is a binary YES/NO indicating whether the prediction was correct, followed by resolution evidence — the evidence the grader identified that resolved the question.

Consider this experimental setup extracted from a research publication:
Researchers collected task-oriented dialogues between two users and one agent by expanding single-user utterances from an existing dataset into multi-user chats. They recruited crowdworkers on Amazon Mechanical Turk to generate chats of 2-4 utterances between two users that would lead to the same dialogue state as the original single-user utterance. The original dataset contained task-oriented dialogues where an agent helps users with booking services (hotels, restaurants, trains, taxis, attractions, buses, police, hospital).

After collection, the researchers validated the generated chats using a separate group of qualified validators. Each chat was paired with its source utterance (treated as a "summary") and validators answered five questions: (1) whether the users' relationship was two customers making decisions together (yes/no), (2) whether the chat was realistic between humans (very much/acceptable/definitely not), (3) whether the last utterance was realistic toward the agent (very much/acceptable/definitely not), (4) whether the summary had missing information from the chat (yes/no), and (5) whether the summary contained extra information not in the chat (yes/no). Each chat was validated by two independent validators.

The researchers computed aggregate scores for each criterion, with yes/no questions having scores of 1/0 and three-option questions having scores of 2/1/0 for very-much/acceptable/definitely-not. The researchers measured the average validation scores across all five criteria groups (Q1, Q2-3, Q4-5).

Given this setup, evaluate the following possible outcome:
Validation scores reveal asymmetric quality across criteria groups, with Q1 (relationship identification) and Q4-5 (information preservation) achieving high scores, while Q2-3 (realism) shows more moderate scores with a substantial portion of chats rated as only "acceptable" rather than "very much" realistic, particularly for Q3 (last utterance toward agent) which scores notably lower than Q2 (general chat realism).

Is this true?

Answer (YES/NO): NO